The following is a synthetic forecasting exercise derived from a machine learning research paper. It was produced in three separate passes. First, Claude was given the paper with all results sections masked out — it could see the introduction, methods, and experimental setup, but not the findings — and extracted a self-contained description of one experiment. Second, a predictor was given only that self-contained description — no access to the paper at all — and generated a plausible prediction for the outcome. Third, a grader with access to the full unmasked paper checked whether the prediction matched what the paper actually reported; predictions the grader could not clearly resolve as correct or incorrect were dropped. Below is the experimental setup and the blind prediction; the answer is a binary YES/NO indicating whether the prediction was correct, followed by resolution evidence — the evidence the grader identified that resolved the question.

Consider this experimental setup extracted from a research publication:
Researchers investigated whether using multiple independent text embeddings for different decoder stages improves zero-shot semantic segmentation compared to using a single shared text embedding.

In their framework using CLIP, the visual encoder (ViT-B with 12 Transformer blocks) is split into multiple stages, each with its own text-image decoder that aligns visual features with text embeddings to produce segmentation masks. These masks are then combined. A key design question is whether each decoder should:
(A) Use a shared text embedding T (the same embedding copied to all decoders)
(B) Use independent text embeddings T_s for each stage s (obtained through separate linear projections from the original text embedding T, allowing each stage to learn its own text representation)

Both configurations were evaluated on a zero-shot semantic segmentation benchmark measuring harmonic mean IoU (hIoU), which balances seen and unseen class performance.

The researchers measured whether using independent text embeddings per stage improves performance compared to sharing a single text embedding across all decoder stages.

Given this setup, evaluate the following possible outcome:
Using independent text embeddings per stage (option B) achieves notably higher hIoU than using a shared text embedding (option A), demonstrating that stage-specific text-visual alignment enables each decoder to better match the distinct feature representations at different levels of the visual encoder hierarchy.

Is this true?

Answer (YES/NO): YES